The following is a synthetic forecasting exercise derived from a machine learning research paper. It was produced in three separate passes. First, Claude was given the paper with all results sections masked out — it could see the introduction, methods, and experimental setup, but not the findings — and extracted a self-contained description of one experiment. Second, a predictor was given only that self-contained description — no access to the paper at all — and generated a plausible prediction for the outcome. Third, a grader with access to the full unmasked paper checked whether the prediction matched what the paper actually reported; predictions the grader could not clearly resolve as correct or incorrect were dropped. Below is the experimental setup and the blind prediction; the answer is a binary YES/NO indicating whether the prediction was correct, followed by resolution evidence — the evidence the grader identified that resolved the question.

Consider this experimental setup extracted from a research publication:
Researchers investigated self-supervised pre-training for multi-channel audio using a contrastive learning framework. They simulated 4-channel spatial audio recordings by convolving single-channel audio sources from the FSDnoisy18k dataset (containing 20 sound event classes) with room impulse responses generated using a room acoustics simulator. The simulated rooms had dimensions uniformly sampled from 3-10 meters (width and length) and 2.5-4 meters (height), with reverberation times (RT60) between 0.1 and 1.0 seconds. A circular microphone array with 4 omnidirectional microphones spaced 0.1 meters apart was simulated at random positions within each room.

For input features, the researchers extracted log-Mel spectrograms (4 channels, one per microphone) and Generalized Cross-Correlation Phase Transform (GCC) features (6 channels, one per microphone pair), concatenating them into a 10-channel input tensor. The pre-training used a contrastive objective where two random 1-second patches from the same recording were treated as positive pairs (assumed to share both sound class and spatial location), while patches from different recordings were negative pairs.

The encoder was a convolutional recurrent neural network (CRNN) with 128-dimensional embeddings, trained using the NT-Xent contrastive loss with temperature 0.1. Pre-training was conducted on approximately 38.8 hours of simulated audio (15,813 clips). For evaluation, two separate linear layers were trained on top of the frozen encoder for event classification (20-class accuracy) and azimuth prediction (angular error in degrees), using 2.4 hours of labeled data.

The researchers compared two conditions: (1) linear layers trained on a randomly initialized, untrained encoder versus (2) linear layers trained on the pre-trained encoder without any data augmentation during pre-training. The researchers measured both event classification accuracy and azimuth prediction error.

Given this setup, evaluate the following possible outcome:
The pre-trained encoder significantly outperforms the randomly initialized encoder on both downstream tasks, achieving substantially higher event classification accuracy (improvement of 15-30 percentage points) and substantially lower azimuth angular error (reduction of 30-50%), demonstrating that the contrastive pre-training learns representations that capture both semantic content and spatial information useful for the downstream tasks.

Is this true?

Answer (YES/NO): NO